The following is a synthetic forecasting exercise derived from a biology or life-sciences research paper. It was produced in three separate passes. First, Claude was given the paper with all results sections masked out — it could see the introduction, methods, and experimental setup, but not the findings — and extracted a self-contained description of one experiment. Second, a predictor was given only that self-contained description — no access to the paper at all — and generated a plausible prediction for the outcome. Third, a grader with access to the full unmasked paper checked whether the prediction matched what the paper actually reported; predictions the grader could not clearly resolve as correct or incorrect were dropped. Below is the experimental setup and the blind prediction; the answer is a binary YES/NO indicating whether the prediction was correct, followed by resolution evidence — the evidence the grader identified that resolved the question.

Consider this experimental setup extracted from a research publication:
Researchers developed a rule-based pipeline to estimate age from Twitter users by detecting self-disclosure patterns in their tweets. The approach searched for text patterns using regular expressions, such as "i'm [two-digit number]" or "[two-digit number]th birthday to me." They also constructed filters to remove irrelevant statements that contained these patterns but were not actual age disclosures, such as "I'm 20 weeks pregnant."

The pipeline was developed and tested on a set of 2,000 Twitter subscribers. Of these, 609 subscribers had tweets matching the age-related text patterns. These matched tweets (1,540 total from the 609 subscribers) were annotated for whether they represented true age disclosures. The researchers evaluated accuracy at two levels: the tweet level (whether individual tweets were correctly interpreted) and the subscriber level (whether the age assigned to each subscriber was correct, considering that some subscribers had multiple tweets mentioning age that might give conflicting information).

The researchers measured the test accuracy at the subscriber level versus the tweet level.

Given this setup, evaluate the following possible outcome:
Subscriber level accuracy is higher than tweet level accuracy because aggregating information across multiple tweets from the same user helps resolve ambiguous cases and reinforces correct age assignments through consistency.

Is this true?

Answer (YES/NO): NO